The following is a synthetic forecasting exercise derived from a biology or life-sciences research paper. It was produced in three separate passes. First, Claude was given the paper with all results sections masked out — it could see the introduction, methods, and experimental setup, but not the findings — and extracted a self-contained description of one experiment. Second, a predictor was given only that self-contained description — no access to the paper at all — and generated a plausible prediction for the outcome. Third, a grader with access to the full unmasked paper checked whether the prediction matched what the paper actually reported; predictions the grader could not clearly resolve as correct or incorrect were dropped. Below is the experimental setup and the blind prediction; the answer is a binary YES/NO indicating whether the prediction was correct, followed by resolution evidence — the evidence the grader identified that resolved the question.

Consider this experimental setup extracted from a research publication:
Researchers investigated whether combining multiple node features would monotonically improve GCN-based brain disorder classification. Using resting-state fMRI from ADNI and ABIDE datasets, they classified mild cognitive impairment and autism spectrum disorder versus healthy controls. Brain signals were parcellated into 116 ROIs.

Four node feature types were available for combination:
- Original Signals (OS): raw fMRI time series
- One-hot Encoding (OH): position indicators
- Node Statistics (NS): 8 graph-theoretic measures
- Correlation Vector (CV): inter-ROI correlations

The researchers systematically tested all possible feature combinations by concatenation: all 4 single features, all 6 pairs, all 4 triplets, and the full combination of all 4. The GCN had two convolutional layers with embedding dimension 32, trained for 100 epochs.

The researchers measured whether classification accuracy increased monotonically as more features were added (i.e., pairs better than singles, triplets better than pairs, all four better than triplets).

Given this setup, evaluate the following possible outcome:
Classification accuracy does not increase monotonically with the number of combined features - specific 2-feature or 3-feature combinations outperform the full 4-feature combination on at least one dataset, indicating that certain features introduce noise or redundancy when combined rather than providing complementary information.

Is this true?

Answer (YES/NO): YES